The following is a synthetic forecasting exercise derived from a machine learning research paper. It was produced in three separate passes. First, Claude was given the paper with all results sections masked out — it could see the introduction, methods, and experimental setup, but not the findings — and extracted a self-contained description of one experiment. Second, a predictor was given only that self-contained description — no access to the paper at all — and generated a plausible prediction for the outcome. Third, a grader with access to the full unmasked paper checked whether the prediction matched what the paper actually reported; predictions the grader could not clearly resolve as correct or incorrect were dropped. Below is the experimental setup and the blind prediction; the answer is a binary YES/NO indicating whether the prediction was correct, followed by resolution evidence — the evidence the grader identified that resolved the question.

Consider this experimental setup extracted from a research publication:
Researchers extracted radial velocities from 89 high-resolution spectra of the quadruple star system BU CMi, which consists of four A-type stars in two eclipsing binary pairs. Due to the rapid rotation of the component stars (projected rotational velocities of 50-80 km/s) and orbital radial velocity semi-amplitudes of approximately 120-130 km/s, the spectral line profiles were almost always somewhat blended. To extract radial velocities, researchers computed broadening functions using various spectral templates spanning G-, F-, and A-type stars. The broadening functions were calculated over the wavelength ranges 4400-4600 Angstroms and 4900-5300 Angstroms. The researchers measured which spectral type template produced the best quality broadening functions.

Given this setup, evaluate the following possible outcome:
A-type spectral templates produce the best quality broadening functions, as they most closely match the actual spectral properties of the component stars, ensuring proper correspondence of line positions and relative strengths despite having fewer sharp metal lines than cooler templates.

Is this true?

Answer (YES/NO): YES